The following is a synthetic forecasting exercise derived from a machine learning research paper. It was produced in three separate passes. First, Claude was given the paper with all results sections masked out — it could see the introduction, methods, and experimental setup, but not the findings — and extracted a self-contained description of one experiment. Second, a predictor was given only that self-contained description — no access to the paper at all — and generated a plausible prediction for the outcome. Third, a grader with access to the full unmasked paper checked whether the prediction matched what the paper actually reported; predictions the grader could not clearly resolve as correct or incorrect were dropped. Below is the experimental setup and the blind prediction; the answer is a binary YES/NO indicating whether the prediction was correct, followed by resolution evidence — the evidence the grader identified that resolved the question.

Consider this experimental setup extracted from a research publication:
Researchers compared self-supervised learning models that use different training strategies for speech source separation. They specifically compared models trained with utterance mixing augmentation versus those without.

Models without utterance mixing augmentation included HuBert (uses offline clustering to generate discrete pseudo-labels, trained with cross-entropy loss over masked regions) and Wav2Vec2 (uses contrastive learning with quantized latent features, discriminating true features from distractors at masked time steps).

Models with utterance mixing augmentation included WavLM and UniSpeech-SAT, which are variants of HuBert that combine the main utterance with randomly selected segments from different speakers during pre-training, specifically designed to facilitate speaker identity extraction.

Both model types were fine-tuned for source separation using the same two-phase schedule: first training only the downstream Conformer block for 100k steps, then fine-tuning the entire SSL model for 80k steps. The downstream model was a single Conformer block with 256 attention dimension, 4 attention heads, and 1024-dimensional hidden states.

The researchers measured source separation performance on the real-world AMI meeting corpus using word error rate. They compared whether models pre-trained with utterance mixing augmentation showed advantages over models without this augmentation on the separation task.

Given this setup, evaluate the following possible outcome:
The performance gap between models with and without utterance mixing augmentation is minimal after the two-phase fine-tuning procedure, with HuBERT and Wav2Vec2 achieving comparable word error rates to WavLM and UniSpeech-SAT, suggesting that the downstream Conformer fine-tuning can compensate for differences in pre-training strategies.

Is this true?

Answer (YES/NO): NO